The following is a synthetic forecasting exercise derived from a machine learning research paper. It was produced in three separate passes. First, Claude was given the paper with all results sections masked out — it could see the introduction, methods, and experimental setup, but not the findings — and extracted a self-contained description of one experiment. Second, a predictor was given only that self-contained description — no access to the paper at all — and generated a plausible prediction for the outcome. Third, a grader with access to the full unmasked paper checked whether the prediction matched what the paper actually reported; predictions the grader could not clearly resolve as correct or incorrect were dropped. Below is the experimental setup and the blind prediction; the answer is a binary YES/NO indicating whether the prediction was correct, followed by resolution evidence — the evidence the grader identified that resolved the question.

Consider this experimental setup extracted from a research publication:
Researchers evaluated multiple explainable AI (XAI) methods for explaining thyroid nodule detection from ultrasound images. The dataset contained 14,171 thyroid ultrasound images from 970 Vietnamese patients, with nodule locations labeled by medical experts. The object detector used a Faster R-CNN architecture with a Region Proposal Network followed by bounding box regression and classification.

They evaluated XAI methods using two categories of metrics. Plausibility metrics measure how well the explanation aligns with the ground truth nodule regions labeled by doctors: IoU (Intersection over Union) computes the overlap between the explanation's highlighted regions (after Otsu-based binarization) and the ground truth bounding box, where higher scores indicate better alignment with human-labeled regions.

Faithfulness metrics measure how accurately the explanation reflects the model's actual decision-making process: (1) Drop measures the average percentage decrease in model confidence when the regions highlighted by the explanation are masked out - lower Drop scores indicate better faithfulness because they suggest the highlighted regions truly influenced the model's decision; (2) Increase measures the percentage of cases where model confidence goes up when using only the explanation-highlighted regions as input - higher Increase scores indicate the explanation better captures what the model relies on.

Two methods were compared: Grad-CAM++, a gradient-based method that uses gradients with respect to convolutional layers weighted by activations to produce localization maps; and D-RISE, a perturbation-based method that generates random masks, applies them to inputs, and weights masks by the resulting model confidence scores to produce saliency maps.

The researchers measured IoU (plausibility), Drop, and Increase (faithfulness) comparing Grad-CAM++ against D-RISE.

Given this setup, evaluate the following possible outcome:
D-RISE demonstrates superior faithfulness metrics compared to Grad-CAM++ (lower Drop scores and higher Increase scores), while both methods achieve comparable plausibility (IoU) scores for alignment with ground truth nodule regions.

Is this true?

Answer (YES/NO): NO